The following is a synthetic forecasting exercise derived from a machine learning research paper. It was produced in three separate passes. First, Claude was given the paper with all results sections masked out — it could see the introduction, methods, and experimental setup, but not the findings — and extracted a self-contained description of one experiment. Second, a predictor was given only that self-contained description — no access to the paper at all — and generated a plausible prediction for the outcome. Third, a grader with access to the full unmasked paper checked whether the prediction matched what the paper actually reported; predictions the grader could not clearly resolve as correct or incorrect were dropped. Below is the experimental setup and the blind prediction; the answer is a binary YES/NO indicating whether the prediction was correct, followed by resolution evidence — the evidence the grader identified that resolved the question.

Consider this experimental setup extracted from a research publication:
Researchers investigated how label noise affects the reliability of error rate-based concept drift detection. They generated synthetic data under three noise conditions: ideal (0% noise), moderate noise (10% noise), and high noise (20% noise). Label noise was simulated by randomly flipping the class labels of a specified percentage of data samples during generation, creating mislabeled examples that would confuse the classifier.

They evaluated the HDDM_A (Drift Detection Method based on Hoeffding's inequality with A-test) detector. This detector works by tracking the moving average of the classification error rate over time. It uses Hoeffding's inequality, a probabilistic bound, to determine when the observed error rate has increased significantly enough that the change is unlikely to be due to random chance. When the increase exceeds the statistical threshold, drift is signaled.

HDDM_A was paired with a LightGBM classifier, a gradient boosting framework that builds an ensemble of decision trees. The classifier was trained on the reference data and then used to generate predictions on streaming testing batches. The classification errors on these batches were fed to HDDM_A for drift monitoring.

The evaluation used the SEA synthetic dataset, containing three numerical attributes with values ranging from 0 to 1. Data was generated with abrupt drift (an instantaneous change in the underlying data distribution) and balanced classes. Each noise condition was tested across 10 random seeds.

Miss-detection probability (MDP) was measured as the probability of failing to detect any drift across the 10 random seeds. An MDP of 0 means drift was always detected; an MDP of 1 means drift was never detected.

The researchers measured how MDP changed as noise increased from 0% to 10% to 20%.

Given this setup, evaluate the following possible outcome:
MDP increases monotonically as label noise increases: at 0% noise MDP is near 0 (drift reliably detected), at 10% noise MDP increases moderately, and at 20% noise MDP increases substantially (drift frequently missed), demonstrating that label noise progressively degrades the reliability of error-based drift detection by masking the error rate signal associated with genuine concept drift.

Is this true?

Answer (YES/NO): NO